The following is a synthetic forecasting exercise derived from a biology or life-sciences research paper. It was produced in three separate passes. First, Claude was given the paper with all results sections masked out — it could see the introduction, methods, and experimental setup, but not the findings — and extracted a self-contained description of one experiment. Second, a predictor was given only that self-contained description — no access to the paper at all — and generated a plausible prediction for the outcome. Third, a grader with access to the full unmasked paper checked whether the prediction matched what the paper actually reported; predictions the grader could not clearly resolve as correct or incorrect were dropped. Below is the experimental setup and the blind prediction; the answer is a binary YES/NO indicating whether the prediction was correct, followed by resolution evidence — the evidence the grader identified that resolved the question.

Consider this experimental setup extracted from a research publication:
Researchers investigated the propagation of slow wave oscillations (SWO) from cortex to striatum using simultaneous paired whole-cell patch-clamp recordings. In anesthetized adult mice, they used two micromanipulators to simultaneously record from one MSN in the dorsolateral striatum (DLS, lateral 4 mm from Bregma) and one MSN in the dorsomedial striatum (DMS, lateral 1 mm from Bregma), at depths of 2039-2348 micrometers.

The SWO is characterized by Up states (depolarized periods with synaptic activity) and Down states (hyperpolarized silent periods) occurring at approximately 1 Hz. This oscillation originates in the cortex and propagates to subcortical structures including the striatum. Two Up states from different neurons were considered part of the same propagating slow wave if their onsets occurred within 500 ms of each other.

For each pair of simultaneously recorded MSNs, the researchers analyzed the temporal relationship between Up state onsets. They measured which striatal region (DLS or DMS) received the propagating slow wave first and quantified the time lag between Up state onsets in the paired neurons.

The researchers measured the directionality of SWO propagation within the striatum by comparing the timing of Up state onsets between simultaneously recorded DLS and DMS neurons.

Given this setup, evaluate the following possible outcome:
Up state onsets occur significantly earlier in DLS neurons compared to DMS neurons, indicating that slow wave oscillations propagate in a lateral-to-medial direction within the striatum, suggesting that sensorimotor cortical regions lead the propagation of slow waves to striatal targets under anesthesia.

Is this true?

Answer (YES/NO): YES